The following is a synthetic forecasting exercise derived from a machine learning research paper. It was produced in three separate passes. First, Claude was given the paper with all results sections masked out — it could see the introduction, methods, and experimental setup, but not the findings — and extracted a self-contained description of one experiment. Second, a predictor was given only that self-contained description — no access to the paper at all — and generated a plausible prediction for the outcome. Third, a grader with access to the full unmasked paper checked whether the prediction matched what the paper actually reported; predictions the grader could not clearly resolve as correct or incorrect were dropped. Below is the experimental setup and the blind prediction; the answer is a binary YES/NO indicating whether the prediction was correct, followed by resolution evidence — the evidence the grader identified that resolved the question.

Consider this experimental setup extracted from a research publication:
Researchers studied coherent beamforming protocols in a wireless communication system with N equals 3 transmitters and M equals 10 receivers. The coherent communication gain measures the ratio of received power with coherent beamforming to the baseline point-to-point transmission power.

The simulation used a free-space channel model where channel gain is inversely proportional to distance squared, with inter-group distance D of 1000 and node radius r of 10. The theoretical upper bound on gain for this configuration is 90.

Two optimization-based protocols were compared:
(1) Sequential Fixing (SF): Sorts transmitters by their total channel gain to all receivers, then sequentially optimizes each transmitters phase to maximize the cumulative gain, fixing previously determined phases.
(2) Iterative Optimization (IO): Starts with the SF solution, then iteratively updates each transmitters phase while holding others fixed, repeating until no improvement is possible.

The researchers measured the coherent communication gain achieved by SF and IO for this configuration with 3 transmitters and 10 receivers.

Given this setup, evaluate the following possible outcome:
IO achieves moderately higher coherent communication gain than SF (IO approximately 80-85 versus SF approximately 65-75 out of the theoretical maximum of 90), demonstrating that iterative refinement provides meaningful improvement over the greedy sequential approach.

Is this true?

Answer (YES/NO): NO